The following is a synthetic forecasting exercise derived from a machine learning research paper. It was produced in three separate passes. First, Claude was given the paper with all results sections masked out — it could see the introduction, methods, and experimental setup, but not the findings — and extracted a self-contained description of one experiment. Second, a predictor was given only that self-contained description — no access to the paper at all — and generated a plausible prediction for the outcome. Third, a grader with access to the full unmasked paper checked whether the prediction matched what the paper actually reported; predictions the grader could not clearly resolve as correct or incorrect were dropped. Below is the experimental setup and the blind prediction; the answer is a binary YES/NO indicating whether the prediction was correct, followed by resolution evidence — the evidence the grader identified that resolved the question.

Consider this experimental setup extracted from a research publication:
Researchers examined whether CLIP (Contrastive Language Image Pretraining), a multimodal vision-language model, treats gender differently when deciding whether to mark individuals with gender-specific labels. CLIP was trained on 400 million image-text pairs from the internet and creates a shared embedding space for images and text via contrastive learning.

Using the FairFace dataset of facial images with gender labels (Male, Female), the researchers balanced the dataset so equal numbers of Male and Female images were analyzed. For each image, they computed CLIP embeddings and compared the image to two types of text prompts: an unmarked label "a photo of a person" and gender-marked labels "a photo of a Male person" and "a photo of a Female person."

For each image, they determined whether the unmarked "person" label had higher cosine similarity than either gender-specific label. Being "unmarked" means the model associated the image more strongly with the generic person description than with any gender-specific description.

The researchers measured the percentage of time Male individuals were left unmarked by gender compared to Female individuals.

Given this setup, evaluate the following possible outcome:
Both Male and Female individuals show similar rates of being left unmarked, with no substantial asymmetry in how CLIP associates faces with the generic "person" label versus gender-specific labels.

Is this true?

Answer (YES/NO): NO